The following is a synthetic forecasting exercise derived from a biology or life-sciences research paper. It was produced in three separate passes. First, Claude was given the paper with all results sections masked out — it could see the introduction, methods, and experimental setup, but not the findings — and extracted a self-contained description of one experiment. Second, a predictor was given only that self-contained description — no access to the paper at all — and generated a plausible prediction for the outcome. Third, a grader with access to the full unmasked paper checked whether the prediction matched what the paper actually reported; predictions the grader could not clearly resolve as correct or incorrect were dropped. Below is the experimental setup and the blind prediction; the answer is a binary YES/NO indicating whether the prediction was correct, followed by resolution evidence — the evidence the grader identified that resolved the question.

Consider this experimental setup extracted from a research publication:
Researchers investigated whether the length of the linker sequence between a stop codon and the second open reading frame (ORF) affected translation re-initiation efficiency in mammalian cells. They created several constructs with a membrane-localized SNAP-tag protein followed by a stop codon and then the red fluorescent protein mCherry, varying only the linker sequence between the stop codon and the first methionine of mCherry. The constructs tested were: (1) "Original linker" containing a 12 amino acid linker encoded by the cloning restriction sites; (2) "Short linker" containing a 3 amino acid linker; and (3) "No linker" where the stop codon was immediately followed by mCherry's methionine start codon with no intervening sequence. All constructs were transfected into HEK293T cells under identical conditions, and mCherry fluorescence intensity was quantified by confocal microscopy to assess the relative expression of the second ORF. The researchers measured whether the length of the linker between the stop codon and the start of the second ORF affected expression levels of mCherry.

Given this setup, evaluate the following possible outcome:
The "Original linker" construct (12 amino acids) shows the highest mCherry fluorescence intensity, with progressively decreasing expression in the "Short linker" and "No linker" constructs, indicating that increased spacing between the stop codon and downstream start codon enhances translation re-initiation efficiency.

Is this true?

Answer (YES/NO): NO